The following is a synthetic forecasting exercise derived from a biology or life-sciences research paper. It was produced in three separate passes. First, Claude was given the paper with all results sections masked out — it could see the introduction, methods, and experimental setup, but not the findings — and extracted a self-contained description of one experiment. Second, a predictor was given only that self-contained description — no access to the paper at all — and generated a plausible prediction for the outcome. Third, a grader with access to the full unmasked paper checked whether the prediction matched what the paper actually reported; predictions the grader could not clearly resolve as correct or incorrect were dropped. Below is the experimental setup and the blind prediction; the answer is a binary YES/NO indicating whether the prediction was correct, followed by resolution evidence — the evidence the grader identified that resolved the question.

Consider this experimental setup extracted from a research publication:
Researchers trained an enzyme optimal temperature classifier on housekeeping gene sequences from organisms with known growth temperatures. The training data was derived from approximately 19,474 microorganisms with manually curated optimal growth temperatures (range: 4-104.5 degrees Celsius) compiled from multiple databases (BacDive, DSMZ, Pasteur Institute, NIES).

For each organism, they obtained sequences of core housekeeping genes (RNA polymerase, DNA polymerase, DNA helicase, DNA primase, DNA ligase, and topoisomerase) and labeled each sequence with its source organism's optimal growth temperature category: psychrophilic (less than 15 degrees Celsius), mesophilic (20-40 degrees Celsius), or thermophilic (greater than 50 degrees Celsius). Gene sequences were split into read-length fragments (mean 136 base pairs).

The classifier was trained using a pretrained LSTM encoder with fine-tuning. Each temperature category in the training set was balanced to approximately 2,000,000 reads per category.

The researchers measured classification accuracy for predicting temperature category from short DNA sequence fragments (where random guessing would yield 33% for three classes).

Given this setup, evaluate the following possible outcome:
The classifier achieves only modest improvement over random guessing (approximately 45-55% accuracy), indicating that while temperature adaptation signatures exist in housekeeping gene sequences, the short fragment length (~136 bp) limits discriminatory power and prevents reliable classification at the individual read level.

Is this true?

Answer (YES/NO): NO